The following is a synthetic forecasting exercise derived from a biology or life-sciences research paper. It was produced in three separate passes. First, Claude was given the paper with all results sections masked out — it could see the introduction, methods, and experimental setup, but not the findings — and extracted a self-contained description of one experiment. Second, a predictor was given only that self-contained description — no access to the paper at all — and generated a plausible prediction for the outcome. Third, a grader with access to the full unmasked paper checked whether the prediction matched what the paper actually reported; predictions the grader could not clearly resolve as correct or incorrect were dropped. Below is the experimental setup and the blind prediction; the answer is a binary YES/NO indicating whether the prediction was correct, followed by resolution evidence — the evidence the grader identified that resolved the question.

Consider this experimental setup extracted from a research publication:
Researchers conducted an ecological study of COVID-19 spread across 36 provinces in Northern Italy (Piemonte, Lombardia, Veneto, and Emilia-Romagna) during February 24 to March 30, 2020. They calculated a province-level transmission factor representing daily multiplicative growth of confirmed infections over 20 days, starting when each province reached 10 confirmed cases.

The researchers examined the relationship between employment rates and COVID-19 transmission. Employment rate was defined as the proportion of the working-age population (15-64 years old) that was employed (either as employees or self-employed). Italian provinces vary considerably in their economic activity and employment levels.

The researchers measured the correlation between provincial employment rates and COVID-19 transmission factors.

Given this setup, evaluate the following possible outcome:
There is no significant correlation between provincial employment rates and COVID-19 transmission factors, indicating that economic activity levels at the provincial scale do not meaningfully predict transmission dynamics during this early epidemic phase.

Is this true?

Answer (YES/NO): NO